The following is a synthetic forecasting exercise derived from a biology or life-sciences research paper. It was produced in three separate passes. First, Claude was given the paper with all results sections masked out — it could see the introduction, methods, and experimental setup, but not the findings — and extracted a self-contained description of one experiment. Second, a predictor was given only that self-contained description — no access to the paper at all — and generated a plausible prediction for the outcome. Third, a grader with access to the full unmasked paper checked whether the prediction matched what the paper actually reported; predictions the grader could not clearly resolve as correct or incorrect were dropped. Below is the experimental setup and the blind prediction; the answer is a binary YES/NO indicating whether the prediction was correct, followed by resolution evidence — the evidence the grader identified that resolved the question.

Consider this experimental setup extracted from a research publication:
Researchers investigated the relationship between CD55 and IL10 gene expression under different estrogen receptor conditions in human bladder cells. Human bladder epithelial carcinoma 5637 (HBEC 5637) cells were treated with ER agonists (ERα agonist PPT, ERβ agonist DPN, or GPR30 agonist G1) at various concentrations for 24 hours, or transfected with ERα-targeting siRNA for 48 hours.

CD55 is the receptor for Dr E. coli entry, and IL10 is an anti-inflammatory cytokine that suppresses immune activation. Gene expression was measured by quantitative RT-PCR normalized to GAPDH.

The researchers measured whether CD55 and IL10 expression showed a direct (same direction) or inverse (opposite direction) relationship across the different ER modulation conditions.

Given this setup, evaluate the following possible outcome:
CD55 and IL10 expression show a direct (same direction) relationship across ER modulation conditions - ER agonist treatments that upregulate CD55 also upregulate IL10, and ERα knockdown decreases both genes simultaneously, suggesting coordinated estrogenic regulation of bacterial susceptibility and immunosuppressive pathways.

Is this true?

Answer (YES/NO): NO